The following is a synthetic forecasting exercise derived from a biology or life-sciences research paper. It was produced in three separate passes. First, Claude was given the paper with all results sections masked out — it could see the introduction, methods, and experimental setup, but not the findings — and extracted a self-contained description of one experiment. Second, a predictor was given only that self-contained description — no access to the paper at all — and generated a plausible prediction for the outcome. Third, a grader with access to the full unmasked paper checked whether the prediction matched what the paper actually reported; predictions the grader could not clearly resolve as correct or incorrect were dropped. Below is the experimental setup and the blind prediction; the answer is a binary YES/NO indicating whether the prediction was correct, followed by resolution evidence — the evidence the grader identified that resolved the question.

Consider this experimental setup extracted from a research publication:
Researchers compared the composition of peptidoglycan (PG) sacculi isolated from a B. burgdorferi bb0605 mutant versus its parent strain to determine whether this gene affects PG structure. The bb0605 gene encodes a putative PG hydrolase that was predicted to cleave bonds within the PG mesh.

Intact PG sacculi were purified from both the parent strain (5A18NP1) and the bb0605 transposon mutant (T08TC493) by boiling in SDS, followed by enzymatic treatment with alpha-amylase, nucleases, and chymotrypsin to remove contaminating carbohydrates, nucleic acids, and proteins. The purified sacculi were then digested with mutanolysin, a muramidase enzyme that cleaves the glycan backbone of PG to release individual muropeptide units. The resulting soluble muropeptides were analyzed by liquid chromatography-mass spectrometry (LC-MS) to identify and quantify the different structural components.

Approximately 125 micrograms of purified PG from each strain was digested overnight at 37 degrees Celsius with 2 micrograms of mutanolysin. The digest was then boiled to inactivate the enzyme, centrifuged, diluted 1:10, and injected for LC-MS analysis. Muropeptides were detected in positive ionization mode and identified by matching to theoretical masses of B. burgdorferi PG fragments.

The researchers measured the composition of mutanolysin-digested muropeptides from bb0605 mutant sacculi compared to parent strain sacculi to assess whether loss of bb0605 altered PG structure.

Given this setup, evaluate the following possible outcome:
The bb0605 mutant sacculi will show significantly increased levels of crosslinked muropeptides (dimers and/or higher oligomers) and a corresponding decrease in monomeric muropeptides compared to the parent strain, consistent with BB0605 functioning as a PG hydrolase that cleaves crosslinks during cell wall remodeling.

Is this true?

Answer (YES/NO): NO